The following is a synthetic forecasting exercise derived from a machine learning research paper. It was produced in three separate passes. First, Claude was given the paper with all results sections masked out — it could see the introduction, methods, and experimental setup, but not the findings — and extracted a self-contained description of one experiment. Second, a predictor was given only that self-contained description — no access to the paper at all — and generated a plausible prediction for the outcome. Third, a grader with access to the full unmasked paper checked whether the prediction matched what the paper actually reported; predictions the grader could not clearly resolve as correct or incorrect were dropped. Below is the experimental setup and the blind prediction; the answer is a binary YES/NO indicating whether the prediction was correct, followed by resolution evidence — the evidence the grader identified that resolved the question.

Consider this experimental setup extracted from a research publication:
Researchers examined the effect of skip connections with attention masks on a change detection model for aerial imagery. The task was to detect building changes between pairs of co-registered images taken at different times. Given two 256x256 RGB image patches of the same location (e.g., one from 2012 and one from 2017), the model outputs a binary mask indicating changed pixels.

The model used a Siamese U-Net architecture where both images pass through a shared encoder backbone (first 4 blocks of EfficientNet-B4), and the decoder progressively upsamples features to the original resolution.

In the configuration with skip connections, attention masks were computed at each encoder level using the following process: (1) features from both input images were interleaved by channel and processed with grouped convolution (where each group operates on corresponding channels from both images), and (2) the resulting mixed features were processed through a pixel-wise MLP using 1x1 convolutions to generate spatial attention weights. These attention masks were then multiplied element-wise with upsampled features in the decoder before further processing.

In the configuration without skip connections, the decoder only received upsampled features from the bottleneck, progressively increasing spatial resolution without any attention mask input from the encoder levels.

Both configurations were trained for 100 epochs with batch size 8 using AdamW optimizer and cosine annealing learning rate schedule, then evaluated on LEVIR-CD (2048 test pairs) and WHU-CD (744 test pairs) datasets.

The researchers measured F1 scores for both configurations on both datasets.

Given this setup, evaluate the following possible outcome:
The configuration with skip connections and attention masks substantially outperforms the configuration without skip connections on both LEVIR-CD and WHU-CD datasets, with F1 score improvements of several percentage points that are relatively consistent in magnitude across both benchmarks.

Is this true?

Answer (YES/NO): NO